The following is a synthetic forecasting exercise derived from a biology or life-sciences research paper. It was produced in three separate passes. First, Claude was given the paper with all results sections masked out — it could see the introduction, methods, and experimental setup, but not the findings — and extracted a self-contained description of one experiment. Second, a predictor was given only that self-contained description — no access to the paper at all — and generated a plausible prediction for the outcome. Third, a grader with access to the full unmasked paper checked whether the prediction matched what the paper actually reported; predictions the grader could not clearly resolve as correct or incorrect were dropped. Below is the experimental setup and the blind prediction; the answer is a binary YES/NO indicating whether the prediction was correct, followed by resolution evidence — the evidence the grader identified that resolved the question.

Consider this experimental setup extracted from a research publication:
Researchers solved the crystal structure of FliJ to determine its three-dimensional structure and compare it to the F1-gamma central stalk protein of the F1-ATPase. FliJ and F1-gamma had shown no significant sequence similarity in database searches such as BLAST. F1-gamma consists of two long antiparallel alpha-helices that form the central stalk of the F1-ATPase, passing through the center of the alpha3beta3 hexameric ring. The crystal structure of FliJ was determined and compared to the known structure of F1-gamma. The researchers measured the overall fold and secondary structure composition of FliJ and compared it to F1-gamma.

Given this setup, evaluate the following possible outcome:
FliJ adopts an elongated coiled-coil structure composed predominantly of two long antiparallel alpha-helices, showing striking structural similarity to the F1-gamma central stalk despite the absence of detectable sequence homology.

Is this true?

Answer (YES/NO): YES